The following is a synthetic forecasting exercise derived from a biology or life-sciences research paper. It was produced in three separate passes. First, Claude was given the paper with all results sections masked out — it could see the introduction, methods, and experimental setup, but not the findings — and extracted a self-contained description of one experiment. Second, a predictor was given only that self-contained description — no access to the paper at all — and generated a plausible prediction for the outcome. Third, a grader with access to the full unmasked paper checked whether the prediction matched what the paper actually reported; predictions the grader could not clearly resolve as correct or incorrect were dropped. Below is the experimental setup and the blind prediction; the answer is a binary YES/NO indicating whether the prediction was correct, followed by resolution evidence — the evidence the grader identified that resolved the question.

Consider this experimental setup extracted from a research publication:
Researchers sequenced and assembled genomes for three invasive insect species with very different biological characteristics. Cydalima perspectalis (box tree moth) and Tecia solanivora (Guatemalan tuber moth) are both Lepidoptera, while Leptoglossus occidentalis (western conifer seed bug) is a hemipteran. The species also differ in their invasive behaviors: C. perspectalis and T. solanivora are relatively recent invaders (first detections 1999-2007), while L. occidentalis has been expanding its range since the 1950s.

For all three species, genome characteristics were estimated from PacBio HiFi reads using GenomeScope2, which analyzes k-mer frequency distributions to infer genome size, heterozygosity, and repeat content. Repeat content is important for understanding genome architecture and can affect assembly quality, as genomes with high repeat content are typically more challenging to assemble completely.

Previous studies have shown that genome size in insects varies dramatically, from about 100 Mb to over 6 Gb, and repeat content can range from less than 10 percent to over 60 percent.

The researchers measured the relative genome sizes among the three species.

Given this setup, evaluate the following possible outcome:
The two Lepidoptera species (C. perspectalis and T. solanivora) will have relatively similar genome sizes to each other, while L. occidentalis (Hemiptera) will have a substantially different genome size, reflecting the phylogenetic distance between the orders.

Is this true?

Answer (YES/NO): YES